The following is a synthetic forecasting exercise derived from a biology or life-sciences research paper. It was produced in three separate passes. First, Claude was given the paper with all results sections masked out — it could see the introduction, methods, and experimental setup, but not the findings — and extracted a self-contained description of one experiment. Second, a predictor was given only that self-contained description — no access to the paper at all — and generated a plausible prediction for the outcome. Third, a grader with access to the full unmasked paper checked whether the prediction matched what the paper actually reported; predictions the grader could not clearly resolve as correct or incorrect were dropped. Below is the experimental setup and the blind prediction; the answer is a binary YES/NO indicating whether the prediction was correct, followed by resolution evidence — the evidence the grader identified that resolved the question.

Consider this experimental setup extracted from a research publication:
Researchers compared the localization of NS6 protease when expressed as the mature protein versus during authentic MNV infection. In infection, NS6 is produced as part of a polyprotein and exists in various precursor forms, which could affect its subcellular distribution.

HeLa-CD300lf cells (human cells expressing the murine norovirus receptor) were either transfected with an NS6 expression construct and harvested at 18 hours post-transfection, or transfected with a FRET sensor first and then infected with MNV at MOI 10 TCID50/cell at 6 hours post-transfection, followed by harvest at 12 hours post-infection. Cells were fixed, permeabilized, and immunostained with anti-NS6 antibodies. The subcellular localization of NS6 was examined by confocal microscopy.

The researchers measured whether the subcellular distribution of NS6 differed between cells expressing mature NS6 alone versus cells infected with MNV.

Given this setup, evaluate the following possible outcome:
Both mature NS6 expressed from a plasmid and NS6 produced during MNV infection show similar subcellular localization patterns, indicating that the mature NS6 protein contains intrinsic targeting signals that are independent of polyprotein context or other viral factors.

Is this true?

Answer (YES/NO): NO